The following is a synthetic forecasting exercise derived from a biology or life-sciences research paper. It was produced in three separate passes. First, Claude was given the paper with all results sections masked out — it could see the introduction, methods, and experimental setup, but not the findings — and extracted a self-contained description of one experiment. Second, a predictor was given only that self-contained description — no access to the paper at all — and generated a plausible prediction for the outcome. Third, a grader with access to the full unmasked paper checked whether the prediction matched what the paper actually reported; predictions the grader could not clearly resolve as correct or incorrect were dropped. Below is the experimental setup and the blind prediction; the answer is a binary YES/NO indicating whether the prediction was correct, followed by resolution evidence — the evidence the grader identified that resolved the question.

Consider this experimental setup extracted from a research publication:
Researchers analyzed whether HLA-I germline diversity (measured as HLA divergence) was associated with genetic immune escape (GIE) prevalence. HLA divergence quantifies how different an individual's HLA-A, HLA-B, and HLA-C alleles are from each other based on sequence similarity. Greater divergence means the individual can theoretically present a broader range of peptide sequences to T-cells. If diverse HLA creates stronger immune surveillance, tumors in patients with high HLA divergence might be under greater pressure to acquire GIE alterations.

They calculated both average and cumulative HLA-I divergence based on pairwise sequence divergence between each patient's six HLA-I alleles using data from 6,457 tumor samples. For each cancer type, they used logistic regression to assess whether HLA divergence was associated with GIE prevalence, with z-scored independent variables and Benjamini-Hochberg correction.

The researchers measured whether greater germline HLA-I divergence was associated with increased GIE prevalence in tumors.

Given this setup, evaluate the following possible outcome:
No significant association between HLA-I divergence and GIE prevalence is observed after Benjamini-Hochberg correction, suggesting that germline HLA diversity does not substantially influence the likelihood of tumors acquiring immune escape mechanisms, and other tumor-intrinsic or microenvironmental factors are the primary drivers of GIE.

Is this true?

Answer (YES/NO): YES